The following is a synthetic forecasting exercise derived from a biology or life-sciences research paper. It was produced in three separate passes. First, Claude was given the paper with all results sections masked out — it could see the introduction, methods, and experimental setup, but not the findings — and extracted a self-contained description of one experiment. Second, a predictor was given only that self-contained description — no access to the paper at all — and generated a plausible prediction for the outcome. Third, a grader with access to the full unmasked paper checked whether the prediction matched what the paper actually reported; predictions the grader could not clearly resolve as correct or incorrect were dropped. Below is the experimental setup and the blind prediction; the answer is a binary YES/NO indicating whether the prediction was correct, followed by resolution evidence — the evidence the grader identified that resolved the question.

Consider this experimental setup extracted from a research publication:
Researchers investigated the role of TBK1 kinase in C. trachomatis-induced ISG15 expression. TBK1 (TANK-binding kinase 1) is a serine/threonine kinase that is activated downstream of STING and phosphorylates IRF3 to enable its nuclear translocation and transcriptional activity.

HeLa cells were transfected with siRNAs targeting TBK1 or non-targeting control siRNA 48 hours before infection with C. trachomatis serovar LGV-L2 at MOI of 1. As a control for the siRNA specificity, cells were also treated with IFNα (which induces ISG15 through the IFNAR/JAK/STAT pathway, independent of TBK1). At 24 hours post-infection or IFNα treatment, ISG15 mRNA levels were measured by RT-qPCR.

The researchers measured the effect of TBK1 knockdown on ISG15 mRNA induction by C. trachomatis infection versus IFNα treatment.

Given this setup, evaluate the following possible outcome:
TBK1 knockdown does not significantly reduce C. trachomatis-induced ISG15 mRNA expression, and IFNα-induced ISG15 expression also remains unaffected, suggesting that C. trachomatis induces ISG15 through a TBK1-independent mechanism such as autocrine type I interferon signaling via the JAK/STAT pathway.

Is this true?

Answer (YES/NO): NO